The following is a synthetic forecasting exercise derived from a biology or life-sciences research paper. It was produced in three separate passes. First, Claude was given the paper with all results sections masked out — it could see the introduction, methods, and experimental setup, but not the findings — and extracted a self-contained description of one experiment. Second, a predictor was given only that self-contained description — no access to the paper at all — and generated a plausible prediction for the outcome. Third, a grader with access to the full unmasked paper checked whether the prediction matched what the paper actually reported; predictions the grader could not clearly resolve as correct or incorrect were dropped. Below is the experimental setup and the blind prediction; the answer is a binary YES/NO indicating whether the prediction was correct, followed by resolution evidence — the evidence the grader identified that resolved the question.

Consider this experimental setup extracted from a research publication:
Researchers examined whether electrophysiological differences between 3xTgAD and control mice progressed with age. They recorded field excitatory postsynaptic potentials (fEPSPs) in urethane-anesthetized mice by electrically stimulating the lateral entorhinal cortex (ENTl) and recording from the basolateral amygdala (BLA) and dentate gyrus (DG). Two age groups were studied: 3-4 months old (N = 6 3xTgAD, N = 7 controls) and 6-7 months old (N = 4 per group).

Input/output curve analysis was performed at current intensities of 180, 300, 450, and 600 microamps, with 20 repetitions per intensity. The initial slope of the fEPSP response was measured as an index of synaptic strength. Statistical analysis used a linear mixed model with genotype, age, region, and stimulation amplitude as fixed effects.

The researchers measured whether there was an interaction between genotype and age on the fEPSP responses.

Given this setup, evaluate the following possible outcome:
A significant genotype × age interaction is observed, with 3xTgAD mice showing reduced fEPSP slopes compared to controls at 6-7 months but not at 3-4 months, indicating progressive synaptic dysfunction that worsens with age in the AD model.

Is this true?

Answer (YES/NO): NO